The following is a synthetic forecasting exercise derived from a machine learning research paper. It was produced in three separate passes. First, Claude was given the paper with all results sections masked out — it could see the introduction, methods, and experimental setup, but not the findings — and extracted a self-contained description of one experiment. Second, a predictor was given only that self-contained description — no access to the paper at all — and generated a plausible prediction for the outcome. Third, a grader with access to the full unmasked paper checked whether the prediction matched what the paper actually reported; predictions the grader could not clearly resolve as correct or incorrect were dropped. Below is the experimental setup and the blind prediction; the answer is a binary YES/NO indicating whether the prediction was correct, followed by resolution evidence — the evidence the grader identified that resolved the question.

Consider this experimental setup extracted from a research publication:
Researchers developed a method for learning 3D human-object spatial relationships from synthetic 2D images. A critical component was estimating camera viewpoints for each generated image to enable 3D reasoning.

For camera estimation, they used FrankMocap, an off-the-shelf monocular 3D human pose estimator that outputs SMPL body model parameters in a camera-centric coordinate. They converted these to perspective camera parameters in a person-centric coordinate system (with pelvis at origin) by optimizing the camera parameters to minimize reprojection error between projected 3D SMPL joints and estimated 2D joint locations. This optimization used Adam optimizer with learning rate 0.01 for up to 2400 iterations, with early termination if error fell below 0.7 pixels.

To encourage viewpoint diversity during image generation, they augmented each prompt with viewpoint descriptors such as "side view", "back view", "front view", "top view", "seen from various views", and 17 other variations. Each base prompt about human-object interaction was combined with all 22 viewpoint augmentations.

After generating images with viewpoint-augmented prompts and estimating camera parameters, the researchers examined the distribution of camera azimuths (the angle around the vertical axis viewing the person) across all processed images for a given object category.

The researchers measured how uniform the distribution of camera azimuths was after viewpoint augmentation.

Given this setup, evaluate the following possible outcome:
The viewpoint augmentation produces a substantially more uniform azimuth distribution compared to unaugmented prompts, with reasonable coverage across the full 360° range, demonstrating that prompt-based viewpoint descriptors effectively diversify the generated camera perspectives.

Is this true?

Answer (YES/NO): NO